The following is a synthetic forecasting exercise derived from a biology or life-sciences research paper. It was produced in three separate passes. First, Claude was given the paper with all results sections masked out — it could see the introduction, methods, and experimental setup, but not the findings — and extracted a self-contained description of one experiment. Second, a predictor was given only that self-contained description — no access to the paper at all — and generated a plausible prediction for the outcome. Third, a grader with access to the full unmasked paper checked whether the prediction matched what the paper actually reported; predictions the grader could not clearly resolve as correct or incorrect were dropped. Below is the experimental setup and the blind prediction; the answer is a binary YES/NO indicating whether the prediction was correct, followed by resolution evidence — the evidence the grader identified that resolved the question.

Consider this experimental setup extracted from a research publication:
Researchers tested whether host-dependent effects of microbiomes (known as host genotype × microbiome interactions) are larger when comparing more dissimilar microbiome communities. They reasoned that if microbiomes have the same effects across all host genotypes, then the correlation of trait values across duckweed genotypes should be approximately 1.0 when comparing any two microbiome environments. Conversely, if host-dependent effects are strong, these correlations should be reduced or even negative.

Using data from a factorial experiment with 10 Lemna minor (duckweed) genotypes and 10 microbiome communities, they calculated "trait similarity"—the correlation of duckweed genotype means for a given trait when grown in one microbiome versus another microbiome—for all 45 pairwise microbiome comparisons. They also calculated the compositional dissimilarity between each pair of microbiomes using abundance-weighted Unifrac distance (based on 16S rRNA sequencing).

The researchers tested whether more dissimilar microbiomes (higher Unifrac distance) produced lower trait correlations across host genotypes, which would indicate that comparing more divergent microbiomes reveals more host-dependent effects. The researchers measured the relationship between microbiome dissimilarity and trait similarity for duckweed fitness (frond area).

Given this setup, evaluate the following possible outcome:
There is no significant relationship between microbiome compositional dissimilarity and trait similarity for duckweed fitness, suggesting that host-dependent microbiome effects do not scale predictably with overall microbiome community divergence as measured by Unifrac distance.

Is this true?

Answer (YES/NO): NO